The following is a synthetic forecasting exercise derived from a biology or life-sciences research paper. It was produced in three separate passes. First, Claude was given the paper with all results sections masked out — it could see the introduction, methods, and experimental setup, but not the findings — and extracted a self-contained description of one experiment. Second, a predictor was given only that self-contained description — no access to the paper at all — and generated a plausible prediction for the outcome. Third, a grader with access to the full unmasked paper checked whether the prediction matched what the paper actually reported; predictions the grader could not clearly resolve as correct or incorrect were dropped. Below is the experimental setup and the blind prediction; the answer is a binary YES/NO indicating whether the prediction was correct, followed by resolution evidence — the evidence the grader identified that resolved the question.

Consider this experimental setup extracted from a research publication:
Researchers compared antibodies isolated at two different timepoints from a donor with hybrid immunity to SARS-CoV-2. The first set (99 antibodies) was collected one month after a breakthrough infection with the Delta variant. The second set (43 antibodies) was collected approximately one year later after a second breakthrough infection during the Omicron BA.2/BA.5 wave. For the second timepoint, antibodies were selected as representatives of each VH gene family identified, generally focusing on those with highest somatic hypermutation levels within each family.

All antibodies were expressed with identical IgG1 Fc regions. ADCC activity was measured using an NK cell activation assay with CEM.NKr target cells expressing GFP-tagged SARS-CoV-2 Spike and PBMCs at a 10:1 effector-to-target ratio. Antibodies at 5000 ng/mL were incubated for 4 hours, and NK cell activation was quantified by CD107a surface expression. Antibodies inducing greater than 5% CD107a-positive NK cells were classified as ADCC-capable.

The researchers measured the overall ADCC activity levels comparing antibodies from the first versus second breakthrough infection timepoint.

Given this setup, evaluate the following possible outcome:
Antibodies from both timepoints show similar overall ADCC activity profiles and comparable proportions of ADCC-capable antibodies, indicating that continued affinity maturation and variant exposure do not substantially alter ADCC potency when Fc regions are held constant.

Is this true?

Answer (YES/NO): YES